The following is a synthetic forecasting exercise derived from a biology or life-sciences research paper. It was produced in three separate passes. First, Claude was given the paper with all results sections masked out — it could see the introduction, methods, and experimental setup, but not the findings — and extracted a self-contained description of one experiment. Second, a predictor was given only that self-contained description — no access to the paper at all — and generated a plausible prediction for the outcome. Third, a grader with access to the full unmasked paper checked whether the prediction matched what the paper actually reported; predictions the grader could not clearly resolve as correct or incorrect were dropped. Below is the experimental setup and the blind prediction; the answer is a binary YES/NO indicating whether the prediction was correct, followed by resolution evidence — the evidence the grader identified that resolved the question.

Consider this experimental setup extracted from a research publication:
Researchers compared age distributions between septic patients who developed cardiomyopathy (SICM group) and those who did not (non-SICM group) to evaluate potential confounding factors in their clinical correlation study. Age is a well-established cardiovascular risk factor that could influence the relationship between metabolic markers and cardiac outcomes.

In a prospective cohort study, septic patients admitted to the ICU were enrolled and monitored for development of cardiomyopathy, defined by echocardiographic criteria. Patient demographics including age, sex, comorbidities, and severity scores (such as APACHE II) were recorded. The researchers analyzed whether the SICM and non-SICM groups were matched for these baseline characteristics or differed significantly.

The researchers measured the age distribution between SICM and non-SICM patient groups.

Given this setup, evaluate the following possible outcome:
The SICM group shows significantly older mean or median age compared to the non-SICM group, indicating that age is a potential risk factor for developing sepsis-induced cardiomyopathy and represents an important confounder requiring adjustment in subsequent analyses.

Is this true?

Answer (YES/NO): YES